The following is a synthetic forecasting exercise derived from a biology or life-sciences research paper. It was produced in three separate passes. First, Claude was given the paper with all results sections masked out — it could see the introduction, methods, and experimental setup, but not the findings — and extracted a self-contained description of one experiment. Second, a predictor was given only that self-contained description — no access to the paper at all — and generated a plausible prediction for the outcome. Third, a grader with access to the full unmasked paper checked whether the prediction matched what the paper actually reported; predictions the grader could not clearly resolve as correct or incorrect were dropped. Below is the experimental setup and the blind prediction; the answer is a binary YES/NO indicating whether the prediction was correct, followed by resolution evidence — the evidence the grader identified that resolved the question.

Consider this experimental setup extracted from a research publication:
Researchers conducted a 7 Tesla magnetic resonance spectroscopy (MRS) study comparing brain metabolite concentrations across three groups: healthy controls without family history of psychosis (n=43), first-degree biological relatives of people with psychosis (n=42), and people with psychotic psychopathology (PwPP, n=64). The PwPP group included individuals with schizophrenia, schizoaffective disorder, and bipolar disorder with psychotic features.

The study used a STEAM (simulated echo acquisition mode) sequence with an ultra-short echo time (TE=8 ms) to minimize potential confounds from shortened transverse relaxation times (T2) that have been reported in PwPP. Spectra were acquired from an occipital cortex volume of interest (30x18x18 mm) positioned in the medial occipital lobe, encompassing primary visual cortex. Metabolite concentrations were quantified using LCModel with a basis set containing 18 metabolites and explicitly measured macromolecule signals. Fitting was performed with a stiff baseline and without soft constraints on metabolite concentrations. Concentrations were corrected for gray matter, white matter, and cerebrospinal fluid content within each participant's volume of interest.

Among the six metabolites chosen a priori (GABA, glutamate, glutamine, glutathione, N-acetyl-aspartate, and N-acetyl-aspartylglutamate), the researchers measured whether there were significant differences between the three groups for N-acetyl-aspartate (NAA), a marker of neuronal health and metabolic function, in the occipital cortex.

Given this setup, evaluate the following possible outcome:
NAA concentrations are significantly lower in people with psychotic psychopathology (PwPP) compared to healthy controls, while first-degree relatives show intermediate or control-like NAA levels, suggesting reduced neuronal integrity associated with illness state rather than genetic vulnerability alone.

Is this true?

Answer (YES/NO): NO